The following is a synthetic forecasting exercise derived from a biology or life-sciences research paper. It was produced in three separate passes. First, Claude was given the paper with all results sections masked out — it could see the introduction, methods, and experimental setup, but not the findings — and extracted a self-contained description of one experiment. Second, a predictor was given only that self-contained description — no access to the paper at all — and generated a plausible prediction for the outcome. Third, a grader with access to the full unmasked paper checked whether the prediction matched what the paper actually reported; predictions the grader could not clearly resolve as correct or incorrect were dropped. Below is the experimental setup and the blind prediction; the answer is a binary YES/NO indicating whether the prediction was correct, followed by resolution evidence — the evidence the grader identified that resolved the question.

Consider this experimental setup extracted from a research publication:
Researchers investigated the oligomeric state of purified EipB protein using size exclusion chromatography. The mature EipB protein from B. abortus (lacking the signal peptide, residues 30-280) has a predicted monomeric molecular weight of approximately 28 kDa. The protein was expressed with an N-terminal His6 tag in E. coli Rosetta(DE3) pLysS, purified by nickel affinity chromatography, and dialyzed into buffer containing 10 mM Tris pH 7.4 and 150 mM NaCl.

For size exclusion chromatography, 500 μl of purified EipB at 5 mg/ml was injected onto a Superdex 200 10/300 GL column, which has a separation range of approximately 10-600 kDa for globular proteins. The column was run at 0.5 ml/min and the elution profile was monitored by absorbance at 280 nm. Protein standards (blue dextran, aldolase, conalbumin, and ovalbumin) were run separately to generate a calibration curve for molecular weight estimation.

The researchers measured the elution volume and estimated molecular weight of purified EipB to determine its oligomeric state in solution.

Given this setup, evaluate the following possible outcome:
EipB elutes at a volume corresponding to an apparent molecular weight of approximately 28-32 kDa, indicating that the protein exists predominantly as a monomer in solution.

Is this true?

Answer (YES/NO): NO